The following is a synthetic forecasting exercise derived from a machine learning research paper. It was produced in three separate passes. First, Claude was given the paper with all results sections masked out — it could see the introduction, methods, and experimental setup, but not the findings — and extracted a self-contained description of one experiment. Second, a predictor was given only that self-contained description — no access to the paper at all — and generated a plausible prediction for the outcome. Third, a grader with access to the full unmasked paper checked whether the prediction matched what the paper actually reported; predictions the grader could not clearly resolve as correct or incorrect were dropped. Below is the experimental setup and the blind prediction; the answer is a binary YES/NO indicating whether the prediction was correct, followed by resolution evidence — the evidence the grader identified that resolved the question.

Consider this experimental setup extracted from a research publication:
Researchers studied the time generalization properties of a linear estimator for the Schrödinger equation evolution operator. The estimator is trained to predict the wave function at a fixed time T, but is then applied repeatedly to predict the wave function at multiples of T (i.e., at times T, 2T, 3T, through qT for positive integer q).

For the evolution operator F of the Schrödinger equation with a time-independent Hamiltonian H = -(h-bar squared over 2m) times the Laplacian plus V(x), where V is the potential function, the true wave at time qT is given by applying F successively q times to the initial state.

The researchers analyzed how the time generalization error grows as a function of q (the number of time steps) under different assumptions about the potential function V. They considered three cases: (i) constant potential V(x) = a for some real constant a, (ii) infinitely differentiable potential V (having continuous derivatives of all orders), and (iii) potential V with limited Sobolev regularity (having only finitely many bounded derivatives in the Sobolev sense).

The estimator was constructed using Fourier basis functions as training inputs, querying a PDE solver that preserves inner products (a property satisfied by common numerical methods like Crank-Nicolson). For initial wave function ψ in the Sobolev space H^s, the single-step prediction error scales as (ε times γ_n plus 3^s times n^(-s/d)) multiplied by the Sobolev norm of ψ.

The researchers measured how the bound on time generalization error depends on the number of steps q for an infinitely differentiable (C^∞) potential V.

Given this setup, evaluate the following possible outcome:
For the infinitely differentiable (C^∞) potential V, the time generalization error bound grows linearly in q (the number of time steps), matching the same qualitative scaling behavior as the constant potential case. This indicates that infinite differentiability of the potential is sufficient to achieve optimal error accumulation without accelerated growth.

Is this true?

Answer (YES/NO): NO